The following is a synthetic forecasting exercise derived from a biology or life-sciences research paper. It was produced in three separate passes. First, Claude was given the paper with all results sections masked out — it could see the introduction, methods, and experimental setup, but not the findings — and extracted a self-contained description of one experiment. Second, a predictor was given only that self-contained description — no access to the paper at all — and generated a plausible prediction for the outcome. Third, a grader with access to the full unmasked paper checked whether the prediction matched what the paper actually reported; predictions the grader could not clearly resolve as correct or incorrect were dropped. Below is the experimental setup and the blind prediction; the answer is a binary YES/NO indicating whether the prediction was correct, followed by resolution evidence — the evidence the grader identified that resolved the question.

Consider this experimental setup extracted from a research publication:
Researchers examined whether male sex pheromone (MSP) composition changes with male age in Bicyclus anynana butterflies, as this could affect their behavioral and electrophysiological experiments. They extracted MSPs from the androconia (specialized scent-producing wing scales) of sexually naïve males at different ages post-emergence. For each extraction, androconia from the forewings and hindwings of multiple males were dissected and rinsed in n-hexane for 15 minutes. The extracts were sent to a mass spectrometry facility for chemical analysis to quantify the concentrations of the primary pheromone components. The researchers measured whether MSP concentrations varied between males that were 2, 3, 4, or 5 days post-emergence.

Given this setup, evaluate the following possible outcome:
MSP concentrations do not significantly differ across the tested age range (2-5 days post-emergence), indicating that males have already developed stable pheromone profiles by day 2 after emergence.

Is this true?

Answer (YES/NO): YES